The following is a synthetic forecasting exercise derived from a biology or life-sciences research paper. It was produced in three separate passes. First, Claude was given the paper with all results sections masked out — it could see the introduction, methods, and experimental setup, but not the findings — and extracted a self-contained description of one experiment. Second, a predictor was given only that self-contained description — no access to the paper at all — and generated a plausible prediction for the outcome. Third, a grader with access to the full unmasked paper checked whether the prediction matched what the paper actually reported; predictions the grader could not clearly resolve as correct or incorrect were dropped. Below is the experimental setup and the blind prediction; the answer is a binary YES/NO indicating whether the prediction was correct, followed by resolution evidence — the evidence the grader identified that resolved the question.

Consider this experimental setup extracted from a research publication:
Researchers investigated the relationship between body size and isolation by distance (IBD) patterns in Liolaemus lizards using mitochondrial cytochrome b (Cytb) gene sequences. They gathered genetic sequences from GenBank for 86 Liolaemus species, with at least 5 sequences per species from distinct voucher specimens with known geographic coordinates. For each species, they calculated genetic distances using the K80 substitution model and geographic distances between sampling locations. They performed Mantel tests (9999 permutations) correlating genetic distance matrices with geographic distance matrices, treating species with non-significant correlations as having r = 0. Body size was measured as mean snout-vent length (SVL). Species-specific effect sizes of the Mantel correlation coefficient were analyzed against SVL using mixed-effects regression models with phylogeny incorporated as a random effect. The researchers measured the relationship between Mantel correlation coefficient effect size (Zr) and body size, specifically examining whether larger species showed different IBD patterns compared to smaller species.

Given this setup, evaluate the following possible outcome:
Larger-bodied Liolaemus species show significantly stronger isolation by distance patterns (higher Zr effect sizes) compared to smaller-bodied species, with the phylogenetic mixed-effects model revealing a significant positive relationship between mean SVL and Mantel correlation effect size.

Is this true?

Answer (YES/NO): NO